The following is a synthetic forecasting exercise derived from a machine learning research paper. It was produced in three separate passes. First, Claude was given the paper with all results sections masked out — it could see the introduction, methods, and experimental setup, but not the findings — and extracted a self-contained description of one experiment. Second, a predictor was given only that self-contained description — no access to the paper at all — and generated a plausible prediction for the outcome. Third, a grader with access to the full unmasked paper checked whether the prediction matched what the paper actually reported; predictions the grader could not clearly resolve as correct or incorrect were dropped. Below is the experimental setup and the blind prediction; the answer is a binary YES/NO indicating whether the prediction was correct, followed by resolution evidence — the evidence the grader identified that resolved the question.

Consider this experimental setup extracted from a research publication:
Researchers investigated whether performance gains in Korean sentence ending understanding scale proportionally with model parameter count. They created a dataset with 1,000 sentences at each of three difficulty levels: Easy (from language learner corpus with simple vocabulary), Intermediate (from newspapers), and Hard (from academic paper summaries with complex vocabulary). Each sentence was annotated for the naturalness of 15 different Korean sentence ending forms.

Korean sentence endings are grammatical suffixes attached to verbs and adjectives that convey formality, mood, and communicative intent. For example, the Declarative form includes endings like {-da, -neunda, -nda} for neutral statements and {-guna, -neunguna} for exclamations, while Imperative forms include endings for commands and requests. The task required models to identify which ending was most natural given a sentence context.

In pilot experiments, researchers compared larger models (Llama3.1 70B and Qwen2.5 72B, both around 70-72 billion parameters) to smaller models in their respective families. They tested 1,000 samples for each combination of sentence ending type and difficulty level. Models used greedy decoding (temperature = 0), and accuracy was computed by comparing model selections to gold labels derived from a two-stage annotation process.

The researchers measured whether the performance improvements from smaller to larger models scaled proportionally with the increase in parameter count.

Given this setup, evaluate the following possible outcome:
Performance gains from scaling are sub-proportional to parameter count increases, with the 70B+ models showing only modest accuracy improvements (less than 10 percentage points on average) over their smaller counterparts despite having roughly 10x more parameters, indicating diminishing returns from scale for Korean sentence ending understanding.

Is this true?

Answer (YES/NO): NO